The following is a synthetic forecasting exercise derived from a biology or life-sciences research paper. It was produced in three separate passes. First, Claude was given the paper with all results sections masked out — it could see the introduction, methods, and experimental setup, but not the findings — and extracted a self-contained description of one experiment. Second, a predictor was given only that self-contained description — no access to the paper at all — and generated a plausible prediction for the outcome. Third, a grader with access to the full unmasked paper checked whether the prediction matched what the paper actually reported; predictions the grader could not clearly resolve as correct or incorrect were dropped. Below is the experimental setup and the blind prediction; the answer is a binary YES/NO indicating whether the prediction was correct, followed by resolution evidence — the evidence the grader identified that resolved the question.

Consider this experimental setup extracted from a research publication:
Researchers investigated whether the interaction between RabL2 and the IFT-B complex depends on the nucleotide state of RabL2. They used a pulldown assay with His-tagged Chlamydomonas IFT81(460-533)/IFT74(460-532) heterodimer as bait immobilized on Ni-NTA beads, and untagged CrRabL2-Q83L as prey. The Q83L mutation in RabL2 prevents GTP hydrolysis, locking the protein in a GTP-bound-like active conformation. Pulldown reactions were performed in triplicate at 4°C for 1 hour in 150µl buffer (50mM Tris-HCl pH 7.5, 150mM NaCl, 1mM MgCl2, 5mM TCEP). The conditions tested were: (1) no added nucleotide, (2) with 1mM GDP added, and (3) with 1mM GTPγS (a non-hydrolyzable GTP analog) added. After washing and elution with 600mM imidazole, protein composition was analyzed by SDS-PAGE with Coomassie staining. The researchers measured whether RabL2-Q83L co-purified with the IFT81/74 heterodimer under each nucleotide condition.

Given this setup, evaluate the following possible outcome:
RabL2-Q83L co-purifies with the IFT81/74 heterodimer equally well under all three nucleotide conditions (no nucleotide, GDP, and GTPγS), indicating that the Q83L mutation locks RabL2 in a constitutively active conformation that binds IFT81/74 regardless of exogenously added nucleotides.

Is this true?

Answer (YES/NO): NO